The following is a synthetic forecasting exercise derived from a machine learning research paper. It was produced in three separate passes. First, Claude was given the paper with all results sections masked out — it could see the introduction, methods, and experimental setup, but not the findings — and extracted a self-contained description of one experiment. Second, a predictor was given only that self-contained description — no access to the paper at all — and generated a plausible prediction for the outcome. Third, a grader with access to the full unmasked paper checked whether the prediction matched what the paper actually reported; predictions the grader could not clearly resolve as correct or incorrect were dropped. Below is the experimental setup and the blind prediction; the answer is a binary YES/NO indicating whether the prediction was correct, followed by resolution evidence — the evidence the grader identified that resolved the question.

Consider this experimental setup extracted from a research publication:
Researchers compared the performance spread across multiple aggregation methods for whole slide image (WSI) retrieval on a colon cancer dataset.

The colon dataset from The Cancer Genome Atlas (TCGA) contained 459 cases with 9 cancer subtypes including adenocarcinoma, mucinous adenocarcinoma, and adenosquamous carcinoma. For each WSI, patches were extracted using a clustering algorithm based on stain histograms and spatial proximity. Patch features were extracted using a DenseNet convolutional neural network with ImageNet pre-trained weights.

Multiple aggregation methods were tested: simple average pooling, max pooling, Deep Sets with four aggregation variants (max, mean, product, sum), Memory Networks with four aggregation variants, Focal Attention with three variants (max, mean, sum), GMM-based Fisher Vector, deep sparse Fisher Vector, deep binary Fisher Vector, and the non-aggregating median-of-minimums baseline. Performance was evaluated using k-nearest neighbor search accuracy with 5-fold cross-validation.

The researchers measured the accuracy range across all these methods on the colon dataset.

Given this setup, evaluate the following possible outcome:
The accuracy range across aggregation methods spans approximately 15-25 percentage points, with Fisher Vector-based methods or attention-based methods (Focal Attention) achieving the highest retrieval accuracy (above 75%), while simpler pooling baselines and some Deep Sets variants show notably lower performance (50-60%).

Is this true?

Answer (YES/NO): NO